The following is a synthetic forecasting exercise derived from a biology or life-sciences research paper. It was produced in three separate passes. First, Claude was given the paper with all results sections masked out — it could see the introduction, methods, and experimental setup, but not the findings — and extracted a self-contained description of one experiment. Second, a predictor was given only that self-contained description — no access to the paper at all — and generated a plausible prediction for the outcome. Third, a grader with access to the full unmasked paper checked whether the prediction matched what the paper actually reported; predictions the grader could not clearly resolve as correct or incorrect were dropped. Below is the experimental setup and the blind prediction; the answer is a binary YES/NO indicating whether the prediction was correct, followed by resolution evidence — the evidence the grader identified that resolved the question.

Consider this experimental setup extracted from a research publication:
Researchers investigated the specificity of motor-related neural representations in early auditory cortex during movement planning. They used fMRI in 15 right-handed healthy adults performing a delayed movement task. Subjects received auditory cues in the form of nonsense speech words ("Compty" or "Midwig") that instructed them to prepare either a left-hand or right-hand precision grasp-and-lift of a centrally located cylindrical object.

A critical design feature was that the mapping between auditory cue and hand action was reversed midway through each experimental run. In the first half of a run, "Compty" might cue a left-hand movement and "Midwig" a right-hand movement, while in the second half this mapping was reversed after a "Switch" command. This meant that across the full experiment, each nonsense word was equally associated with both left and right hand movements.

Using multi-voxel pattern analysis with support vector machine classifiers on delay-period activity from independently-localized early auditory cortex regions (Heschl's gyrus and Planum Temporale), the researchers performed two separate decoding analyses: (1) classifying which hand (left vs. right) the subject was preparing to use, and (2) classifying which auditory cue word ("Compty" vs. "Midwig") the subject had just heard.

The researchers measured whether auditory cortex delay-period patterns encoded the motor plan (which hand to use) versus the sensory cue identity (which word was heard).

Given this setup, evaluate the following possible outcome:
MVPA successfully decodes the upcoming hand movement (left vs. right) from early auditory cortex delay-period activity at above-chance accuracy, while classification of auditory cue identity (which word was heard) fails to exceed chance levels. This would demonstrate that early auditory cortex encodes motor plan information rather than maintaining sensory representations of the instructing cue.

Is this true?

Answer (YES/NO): NO